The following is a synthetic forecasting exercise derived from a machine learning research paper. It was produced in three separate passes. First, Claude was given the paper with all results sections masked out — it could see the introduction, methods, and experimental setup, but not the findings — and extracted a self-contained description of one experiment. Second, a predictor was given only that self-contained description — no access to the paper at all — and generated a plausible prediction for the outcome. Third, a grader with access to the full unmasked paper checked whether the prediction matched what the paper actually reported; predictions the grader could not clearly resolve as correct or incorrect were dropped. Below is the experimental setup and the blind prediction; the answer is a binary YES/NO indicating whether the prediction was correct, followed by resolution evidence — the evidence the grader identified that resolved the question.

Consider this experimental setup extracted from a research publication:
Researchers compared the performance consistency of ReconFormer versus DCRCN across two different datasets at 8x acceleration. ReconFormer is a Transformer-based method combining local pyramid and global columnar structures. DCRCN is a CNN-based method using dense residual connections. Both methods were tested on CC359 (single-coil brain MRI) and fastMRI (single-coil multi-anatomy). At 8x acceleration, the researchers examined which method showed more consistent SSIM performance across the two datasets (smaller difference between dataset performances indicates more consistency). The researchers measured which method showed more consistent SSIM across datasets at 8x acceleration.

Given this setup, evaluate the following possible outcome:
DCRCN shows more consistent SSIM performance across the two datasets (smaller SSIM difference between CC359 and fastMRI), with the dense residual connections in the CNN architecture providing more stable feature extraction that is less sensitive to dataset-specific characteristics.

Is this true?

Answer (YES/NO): NO